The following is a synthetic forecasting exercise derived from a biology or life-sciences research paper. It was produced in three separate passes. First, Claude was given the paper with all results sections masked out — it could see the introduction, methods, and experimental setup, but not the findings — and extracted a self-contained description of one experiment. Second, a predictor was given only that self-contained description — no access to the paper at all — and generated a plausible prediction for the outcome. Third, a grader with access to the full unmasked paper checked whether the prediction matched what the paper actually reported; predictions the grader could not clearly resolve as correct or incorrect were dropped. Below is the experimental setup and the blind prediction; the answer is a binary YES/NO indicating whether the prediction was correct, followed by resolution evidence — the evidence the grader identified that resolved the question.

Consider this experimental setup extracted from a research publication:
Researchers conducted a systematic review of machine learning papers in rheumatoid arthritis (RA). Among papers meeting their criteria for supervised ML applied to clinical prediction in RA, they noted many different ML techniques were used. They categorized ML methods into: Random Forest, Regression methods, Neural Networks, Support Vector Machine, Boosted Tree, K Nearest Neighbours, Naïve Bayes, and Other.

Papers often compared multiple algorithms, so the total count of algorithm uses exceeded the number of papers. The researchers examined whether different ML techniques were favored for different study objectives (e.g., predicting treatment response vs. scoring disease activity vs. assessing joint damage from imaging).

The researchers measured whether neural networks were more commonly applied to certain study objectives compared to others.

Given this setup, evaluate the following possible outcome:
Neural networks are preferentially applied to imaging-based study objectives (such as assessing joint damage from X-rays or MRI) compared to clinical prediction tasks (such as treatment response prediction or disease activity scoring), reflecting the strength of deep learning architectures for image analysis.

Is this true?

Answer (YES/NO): NO